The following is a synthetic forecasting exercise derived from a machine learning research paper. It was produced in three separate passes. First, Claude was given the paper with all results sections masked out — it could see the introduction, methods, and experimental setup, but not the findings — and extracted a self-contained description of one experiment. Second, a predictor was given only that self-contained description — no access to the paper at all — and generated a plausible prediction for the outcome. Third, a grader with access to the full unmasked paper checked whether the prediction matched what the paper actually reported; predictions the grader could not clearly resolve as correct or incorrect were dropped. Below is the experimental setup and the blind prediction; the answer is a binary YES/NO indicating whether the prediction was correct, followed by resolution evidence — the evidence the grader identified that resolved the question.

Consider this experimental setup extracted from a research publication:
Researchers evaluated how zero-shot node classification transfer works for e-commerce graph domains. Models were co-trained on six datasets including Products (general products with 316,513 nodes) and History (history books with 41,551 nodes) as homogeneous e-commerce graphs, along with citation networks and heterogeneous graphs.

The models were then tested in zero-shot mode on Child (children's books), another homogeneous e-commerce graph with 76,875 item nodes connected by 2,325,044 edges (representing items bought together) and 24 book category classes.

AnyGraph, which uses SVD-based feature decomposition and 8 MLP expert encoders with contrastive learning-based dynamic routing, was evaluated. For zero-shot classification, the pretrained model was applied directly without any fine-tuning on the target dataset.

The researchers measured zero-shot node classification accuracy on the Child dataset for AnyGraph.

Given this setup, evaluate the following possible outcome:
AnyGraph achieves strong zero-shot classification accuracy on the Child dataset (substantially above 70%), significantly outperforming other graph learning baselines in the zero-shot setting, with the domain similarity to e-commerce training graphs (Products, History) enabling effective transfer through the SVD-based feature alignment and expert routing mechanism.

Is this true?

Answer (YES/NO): NO